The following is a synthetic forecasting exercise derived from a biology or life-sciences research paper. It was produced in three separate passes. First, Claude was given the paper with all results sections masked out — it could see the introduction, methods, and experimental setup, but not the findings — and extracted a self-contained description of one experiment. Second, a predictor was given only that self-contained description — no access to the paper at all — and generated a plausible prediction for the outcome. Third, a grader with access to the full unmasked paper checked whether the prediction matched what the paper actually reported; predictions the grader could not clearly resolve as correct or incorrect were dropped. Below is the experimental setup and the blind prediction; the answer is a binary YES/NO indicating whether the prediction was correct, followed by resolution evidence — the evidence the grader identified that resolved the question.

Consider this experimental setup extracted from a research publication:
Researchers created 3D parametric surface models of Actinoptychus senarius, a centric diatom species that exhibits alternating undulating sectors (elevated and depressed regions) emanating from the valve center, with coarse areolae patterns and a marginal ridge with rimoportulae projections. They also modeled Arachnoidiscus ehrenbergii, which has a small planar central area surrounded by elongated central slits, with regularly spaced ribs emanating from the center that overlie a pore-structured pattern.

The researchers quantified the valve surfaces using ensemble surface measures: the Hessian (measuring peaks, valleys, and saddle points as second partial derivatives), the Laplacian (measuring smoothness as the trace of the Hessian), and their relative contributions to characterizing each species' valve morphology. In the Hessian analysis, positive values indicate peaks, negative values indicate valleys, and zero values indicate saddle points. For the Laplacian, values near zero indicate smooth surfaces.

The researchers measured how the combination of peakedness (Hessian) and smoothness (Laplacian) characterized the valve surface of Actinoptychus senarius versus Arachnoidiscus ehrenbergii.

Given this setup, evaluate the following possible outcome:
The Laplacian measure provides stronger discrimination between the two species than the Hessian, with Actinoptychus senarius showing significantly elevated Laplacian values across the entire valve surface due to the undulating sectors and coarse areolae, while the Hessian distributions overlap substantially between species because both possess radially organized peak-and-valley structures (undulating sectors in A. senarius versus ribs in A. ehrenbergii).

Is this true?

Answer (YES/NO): NO